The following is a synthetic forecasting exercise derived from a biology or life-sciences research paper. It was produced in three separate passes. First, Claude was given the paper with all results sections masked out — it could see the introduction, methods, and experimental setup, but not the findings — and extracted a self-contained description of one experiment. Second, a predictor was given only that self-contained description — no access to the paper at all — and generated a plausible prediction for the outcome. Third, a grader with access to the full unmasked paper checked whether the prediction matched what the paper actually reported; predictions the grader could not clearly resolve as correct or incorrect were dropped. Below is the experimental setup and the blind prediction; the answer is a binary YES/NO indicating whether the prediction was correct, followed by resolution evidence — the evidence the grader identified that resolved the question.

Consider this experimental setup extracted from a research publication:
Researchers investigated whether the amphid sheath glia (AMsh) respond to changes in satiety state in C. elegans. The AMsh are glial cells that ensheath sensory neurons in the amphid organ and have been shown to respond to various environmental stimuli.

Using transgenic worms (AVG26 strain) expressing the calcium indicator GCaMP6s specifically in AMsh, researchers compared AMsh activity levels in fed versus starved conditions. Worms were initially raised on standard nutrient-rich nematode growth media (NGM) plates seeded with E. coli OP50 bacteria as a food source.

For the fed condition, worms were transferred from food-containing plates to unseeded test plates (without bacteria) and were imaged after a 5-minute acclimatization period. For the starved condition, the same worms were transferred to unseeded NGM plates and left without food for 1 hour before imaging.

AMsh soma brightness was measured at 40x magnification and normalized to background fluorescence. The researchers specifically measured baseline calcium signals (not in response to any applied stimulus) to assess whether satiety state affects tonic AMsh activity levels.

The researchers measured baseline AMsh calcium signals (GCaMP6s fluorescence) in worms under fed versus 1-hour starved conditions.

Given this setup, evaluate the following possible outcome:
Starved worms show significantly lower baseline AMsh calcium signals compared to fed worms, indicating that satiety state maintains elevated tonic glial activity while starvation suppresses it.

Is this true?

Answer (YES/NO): NO